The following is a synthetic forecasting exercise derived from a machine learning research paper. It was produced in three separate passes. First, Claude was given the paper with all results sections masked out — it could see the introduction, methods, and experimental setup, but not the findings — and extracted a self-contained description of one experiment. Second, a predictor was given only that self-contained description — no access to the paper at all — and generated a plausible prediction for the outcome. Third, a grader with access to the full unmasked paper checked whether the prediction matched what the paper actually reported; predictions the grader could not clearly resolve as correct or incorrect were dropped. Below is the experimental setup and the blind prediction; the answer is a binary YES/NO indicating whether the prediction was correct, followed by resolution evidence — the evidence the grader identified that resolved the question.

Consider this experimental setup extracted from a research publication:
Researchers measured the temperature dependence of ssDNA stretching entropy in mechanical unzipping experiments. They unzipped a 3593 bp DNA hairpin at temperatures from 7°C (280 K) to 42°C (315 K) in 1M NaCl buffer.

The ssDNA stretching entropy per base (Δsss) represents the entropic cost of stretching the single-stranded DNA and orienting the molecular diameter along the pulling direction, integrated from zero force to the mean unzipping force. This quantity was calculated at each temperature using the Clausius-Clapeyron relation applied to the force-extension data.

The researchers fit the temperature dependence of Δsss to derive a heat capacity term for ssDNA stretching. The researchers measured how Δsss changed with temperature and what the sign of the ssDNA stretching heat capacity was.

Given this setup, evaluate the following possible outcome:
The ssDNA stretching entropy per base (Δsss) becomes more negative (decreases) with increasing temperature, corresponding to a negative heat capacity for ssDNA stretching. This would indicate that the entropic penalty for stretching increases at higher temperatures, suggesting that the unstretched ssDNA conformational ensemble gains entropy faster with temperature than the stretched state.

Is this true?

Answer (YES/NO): NO